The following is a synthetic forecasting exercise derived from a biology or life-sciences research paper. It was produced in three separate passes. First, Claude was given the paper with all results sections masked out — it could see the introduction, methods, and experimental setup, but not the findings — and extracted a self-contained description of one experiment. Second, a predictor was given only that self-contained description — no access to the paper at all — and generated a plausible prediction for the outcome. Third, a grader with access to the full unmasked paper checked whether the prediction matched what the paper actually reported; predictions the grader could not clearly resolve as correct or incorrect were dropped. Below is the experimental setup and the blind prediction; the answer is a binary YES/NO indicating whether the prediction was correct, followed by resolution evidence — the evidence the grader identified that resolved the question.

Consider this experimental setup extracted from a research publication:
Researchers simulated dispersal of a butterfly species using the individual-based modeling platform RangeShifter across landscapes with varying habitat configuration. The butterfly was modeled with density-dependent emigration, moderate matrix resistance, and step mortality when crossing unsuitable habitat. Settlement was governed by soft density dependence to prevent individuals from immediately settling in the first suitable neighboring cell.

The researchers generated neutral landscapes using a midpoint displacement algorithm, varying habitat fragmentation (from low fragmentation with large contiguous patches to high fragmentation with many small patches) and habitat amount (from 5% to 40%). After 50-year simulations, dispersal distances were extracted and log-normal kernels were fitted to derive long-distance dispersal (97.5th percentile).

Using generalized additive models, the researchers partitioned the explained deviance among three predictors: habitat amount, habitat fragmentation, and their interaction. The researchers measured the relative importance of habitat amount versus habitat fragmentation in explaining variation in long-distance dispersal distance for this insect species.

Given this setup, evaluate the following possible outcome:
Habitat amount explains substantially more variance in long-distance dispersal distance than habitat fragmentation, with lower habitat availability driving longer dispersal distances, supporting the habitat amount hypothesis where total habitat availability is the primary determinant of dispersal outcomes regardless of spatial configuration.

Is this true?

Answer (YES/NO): NO